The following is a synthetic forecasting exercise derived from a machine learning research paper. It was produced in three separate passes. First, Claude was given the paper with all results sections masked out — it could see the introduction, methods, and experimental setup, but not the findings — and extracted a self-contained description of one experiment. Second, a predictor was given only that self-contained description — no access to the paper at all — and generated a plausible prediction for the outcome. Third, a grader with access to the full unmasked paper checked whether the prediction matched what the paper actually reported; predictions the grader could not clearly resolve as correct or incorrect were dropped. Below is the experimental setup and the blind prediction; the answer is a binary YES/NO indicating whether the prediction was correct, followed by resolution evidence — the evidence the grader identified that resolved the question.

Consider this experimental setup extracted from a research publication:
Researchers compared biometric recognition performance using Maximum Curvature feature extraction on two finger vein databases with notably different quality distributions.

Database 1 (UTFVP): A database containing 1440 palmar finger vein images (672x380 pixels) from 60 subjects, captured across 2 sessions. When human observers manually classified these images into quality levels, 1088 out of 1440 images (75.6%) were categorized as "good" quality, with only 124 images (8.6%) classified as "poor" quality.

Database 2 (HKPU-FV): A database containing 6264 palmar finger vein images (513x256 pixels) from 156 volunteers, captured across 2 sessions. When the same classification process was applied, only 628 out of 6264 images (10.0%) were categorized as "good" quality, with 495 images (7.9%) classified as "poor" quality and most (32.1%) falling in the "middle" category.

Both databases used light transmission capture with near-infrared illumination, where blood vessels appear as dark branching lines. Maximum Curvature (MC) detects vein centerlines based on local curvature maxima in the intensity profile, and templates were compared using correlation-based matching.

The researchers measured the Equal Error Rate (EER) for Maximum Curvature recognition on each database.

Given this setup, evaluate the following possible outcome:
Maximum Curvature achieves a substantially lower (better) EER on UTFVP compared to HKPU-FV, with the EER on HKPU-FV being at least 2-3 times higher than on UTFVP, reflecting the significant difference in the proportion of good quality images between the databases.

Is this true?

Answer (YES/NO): YES